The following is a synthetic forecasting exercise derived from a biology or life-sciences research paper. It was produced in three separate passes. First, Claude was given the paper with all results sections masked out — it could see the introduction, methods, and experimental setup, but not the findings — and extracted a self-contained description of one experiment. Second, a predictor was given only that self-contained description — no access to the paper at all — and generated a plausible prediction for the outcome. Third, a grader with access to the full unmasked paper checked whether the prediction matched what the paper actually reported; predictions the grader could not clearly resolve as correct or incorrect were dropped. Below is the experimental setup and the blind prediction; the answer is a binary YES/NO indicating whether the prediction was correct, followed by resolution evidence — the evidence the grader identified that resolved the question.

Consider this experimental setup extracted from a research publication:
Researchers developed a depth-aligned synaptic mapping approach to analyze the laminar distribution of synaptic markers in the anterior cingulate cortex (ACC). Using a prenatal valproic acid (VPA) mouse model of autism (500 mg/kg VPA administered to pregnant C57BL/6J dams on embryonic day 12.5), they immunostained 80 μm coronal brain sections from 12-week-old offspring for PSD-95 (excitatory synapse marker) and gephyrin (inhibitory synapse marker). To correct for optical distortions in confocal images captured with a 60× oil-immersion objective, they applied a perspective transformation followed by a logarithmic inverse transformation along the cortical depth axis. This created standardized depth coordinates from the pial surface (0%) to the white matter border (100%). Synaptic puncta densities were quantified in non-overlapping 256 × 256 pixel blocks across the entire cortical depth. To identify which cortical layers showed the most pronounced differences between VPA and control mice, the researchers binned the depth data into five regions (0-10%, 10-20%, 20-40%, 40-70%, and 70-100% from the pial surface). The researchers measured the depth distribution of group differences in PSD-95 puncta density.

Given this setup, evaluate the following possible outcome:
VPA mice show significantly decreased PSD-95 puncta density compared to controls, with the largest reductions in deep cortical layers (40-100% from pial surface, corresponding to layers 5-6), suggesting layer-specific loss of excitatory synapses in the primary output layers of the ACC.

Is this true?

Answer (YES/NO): NO